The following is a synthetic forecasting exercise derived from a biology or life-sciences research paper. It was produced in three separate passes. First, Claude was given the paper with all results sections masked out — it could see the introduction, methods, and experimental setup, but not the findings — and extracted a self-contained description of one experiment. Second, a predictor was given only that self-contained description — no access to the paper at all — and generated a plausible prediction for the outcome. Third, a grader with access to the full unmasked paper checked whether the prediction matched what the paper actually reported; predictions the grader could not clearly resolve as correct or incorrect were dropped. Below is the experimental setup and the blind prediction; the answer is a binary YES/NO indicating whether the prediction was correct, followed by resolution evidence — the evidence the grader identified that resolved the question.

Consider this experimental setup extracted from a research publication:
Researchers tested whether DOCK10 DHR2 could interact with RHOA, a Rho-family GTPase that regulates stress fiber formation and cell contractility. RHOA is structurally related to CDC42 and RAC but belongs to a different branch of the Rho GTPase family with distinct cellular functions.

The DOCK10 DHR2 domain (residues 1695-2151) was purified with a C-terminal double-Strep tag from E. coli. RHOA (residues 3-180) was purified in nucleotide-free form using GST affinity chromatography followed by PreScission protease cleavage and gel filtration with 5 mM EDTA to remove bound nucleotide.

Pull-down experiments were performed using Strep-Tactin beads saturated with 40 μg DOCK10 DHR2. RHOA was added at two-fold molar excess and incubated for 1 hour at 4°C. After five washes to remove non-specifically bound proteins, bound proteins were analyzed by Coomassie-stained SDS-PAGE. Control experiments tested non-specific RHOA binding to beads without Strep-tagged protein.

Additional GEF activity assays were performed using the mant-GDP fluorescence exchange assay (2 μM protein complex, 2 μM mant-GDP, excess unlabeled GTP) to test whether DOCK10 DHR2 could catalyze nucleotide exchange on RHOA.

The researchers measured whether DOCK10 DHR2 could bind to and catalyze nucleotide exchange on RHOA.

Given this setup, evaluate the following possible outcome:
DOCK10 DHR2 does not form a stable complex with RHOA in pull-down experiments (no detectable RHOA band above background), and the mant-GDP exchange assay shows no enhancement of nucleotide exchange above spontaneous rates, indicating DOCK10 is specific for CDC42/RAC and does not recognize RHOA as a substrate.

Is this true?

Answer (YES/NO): YES